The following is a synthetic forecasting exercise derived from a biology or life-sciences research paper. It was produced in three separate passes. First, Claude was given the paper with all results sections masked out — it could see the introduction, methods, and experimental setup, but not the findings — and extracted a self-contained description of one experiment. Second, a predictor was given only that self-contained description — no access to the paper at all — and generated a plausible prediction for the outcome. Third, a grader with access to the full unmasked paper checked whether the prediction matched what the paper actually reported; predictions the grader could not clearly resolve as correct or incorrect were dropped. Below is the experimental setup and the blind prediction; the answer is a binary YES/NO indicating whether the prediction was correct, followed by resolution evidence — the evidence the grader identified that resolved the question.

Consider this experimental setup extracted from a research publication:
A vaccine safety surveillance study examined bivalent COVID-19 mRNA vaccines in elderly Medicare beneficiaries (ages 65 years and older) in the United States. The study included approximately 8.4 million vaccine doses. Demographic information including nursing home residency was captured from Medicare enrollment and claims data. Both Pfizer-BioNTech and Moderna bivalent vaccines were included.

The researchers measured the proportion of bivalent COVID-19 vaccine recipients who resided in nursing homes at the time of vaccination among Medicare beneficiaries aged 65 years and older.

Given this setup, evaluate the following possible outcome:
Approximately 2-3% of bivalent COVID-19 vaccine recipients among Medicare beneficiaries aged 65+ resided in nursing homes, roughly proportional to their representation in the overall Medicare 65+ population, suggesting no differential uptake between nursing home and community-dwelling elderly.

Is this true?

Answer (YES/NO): YES